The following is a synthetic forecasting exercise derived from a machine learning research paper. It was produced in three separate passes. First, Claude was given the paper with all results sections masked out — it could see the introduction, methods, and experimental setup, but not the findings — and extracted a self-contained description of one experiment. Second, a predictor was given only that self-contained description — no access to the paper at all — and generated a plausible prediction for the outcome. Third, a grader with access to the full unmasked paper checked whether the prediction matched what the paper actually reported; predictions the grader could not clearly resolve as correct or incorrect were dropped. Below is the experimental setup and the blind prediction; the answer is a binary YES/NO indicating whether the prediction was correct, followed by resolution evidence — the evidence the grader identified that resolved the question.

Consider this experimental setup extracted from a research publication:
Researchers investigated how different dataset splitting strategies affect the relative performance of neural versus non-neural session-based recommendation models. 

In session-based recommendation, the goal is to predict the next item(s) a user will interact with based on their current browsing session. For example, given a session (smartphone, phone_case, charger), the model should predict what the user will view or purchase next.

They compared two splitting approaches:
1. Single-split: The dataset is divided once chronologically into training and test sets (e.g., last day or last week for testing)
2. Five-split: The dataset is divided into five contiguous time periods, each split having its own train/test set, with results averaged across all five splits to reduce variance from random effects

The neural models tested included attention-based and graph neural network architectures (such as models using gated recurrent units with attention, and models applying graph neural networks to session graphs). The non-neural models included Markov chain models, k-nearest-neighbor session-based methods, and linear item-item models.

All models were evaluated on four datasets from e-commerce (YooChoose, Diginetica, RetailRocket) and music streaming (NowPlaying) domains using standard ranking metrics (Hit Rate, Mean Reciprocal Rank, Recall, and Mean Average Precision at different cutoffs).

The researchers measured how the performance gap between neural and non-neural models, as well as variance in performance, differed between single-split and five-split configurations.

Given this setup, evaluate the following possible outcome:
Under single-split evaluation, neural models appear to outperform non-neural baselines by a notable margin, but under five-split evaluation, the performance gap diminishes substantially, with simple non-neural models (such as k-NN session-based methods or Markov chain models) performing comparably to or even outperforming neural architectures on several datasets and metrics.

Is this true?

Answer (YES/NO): YES